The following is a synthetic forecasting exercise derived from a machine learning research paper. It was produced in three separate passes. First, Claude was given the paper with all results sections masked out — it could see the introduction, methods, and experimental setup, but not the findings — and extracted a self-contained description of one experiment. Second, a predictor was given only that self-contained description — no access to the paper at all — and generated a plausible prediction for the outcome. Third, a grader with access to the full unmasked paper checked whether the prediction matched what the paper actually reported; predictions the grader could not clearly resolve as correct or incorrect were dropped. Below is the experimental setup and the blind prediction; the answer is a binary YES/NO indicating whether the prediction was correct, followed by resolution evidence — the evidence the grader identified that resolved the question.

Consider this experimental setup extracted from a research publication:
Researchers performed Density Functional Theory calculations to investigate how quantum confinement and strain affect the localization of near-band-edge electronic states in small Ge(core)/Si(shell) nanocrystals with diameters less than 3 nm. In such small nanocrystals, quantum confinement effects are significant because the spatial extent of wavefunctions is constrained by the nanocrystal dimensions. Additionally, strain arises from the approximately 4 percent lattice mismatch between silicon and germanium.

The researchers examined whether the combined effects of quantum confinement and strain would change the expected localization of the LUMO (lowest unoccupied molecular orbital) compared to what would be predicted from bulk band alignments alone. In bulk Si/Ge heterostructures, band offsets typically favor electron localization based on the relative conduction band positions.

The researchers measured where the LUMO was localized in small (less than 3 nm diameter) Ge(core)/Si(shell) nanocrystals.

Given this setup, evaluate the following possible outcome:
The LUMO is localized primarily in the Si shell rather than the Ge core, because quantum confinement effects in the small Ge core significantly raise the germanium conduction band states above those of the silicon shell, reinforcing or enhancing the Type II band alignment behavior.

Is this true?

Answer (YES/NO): NO